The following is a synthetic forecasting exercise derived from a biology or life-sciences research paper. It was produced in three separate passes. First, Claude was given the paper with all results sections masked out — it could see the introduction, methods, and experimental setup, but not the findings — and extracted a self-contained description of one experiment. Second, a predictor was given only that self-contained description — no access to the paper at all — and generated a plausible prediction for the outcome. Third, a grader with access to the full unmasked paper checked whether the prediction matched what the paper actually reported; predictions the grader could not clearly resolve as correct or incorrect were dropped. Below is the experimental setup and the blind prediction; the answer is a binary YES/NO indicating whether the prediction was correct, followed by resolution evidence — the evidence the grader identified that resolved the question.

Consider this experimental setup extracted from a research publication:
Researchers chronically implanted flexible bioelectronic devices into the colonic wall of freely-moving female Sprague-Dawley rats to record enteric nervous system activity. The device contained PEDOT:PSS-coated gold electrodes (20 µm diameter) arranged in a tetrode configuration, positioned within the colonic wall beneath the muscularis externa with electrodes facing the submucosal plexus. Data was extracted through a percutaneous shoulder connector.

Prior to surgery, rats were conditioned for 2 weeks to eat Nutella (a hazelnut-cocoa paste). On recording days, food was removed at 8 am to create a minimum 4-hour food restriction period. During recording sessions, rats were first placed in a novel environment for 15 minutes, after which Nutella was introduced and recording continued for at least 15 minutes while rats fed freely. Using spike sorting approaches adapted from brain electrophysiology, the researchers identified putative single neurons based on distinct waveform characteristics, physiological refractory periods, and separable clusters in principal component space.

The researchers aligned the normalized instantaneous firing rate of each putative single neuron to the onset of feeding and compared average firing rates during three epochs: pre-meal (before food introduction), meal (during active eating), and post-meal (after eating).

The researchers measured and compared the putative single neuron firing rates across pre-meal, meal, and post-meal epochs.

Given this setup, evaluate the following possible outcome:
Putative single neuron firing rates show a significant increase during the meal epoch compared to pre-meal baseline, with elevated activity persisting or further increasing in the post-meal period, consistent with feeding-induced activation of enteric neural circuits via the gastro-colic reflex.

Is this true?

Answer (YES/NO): NO